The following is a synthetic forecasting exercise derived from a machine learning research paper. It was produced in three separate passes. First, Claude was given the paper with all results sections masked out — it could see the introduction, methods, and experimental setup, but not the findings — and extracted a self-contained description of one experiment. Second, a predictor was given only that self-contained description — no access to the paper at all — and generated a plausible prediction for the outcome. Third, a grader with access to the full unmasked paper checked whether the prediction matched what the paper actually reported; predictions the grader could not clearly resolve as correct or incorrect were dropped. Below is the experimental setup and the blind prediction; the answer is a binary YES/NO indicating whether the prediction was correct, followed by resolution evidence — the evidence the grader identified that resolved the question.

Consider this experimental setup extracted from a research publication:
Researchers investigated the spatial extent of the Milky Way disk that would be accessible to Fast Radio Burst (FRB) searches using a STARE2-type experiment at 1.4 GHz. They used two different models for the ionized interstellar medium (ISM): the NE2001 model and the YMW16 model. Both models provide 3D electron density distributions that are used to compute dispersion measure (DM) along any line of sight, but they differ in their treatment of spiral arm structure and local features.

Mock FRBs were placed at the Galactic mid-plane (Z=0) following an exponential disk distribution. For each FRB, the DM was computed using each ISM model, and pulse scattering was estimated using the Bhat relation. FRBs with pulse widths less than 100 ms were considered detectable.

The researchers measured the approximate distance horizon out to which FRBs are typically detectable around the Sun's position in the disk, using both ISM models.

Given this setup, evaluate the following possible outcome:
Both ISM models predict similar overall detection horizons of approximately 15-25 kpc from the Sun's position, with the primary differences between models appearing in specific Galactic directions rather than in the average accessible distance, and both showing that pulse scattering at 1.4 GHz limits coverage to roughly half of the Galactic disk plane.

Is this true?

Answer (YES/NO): NO